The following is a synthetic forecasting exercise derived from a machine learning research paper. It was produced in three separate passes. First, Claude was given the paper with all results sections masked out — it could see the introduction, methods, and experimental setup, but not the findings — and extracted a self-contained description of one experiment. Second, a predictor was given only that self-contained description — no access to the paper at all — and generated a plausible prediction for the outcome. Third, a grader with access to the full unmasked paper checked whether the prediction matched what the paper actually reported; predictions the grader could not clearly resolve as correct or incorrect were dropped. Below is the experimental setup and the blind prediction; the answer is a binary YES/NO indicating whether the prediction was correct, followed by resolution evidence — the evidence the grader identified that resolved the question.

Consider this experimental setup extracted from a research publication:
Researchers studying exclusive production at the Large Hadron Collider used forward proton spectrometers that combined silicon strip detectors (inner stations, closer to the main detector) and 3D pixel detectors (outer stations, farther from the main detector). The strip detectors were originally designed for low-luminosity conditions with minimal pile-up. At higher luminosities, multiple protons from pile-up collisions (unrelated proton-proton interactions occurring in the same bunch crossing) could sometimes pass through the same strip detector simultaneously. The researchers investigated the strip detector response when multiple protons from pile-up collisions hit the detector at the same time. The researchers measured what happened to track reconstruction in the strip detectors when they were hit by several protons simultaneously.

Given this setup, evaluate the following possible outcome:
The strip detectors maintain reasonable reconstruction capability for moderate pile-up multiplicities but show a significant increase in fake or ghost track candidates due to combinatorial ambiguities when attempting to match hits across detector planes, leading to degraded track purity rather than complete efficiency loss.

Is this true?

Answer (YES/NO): NO